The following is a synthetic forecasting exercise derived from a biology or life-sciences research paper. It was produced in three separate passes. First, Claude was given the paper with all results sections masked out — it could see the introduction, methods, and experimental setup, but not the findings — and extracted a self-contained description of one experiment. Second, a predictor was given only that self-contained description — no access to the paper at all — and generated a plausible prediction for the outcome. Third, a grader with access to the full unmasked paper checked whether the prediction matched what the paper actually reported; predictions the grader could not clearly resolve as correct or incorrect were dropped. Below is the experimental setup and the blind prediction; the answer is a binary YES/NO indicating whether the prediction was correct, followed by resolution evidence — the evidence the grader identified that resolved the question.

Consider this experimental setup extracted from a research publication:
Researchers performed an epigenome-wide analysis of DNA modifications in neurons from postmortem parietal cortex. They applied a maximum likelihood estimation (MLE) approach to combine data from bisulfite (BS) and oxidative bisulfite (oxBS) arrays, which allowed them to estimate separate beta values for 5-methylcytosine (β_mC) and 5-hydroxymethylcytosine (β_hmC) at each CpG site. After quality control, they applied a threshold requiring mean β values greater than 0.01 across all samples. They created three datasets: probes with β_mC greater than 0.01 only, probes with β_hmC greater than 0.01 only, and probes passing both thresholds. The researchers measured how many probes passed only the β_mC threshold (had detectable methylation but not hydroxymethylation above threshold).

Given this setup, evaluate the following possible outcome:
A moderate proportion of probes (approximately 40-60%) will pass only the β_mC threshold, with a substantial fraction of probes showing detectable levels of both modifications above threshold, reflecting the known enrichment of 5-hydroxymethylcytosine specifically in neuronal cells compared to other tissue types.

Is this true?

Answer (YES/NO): NO